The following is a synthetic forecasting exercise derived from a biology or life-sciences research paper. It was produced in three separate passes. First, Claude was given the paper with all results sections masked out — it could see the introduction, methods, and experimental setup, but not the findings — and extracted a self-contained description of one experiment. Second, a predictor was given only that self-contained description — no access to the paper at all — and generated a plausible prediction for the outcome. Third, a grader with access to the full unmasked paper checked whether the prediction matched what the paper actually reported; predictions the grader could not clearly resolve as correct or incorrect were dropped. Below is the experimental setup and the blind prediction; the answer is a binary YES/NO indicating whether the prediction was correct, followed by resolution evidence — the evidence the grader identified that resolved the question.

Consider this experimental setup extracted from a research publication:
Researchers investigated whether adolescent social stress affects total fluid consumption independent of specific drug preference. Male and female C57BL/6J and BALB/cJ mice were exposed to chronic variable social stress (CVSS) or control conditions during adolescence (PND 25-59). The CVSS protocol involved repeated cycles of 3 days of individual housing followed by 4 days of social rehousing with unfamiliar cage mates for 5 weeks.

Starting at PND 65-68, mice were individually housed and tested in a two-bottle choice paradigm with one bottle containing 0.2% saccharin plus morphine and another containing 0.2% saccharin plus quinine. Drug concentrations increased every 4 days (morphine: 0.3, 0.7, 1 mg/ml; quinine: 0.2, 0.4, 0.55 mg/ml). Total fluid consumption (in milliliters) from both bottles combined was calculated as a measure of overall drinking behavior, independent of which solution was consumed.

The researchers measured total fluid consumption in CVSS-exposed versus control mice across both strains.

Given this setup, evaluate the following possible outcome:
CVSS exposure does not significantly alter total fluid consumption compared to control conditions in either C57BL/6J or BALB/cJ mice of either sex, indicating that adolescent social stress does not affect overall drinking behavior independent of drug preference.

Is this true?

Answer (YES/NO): YES